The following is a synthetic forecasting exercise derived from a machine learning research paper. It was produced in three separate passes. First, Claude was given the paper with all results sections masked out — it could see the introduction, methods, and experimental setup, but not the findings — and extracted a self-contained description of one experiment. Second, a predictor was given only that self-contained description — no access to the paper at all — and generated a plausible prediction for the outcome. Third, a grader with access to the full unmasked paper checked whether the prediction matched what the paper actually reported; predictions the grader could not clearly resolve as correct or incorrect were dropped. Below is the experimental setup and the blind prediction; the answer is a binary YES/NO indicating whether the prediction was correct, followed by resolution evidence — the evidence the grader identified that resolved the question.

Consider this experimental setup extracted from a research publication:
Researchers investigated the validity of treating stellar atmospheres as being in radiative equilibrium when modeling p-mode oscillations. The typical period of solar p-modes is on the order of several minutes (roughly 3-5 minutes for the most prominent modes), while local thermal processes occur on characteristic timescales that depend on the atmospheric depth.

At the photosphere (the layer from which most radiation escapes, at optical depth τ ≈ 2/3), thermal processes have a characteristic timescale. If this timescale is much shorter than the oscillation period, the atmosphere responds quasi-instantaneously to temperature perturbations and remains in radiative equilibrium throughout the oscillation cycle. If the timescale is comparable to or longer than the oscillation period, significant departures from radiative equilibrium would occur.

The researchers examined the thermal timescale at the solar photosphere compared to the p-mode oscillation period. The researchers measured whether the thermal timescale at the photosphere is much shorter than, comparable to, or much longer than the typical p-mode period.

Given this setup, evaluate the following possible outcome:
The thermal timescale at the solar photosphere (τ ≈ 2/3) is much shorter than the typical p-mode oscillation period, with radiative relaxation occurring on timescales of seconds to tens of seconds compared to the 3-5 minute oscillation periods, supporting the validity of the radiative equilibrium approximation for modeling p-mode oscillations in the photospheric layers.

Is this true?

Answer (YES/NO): YES